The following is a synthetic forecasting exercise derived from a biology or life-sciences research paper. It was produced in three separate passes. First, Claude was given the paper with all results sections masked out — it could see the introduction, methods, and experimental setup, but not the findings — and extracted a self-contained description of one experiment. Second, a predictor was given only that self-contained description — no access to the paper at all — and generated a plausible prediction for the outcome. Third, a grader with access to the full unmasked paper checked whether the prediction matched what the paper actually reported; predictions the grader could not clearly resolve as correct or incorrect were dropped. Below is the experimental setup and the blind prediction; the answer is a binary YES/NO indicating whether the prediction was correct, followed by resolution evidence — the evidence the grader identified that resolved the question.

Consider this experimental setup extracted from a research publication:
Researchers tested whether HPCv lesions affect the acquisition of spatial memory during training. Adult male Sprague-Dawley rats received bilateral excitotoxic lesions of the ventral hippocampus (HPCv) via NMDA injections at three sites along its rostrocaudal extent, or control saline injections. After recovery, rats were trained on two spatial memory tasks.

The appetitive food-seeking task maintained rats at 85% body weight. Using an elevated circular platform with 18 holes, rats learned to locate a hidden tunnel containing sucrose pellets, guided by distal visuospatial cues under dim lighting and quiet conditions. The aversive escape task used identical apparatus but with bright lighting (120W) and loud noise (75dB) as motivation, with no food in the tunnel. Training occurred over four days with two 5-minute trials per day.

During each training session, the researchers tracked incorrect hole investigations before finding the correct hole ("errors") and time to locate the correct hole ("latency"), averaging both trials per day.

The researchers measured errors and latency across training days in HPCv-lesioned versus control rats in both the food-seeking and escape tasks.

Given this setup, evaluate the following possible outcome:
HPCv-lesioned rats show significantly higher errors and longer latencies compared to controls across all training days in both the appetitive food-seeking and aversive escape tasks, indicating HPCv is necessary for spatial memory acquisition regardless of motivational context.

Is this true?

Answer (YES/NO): NO